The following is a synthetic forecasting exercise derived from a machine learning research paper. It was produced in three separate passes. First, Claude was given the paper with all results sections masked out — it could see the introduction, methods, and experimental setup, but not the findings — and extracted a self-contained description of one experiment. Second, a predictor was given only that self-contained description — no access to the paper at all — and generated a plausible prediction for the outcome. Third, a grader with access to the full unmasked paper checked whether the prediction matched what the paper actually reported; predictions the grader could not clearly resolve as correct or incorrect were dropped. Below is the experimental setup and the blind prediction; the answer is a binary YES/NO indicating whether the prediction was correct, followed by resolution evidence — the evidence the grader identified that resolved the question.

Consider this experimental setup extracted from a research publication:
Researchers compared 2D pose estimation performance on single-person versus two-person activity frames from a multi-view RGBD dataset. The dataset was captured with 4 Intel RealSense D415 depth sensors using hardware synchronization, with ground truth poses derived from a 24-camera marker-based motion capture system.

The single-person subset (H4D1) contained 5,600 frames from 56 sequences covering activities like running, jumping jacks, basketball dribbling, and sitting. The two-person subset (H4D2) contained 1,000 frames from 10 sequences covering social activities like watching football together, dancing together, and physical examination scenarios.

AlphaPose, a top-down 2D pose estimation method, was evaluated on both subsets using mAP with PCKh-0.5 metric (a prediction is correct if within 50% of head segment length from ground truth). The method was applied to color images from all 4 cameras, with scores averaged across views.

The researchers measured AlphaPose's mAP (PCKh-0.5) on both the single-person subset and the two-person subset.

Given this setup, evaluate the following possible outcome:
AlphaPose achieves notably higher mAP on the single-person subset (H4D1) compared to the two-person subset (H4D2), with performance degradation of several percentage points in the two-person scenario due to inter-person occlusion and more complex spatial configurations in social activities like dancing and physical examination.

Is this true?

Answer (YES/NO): YES